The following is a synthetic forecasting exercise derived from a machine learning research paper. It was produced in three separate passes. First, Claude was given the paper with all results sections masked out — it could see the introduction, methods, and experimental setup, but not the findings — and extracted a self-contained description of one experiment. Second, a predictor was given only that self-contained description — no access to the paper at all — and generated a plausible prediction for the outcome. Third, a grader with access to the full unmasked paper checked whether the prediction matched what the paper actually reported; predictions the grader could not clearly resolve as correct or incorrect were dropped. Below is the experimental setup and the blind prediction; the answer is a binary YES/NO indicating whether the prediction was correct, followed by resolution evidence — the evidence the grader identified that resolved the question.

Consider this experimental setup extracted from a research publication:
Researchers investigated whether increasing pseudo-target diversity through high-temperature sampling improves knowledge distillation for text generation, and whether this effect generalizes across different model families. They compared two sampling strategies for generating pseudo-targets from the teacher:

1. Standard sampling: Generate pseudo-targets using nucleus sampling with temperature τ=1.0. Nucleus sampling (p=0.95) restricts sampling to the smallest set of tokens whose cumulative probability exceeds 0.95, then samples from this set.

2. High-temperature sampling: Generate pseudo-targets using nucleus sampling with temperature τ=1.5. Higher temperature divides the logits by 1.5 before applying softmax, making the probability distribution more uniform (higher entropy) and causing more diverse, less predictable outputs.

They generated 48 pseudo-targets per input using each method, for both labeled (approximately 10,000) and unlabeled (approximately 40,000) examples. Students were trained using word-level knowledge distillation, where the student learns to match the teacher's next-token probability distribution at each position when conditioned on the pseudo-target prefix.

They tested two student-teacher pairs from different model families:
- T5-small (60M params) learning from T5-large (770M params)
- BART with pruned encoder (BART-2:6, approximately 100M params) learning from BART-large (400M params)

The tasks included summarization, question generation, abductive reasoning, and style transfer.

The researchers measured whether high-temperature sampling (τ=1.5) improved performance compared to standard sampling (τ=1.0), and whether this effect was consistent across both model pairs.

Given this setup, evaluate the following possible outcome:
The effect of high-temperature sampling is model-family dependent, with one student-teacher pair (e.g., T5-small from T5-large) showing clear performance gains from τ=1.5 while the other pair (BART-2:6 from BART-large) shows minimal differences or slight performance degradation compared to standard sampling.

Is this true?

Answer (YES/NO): YES